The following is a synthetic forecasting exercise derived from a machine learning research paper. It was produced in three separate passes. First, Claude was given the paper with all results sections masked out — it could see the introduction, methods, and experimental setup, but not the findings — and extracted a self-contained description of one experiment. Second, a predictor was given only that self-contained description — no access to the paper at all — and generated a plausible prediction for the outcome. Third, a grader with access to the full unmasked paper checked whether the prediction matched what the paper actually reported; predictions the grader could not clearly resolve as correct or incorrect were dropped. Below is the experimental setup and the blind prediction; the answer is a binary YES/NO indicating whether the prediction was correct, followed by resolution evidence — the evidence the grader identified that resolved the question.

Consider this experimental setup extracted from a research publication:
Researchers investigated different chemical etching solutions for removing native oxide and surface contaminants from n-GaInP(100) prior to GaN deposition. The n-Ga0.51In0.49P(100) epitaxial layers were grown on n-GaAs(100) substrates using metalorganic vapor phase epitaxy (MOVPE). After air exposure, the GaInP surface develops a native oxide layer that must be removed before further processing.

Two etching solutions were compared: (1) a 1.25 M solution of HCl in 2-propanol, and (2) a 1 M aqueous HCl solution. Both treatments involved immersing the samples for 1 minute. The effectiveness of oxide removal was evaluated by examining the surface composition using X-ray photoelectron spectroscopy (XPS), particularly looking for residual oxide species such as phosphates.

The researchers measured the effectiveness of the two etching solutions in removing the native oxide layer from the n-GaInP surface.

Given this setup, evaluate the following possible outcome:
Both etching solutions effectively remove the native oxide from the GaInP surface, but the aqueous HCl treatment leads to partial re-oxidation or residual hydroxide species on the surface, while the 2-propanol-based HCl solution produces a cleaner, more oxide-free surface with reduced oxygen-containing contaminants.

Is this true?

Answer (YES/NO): NO